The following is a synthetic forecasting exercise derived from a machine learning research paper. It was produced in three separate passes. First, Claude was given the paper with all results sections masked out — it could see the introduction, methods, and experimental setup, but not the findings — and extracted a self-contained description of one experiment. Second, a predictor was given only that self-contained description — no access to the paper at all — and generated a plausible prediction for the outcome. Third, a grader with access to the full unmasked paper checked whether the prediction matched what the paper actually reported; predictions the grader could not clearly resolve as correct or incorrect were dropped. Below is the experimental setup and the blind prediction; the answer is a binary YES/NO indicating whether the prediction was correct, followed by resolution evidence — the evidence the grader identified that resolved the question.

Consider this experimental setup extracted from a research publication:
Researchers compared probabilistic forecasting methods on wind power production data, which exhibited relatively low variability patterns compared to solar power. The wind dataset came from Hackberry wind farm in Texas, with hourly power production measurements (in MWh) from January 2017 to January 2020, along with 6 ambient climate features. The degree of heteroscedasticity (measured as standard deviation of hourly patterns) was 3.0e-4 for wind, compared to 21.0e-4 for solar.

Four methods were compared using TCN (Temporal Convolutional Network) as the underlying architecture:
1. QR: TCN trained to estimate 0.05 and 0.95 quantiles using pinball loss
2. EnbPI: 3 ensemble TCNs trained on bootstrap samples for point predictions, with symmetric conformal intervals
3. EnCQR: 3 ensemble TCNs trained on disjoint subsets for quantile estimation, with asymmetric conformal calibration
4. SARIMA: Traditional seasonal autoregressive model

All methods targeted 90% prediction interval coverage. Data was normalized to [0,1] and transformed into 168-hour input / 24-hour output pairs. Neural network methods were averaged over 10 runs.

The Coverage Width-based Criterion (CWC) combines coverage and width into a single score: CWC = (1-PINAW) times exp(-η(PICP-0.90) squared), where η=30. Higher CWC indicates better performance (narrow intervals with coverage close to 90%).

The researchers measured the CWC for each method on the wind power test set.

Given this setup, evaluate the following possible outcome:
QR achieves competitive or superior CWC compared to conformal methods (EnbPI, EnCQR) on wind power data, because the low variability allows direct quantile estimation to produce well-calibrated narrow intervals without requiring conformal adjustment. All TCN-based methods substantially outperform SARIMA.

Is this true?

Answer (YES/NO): NO